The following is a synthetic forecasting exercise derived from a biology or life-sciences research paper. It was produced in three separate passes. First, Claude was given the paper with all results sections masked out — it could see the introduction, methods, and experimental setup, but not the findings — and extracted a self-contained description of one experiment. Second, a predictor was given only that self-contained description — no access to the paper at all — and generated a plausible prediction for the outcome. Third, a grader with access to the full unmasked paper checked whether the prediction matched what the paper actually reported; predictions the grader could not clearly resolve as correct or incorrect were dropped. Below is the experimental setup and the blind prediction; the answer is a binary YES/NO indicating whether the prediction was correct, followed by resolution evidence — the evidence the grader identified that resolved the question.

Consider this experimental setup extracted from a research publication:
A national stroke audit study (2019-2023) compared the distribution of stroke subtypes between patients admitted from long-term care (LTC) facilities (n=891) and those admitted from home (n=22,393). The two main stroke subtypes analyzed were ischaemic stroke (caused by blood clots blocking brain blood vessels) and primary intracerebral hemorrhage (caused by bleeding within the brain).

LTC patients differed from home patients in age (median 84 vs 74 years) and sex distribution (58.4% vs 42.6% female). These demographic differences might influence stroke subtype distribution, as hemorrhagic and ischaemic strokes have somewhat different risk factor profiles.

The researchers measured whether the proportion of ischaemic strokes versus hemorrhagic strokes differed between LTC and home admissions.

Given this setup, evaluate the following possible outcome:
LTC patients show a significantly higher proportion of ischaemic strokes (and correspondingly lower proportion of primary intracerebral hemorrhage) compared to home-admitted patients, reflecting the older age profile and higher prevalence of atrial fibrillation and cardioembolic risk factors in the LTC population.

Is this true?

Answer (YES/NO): NO